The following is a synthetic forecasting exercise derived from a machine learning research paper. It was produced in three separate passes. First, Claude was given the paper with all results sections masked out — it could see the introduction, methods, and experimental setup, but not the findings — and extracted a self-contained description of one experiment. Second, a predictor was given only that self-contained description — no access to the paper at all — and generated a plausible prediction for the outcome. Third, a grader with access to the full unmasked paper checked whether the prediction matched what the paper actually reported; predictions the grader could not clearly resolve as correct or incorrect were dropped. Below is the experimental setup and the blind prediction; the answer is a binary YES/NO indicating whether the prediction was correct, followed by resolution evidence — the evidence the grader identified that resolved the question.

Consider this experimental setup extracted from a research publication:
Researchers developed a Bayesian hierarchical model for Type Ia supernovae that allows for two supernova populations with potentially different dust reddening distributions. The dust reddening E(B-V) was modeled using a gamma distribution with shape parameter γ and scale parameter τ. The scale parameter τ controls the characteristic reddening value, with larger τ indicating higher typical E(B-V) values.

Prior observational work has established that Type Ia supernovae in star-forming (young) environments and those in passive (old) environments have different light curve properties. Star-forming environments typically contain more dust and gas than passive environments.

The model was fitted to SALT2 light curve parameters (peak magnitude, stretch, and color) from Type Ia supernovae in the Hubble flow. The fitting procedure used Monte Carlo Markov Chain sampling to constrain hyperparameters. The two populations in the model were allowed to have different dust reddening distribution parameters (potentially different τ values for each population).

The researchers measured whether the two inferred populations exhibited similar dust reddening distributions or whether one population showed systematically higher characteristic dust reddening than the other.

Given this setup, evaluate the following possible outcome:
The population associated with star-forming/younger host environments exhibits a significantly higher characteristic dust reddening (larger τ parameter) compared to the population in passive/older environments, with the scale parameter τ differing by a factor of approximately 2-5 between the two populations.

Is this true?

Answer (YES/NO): YES